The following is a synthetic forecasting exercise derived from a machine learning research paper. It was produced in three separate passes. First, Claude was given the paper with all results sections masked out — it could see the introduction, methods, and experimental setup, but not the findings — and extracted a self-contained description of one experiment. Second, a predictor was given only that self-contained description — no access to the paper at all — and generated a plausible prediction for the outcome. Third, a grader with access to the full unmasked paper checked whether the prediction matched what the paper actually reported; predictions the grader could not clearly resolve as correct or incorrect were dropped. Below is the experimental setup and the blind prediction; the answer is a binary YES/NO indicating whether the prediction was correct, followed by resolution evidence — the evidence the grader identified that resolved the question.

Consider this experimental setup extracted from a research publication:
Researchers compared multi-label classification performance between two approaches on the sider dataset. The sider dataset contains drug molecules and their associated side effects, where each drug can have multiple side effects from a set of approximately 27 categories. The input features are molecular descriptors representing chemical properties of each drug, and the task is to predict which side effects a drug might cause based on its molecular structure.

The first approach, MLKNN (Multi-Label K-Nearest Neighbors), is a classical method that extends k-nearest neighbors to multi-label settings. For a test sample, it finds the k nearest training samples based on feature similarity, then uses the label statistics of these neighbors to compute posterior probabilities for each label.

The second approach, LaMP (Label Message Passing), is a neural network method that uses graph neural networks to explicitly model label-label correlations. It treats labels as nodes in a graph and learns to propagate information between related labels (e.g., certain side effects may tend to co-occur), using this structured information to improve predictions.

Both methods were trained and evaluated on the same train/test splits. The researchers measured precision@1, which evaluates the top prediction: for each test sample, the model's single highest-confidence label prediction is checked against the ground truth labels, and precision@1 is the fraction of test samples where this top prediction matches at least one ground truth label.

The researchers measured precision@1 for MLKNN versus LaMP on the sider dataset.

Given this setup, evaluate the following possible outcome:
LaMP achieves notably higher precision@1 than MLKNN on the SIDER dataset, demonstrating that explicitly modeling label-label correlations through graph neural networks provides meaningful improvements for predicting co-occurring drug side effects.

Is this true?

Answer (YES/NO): YES